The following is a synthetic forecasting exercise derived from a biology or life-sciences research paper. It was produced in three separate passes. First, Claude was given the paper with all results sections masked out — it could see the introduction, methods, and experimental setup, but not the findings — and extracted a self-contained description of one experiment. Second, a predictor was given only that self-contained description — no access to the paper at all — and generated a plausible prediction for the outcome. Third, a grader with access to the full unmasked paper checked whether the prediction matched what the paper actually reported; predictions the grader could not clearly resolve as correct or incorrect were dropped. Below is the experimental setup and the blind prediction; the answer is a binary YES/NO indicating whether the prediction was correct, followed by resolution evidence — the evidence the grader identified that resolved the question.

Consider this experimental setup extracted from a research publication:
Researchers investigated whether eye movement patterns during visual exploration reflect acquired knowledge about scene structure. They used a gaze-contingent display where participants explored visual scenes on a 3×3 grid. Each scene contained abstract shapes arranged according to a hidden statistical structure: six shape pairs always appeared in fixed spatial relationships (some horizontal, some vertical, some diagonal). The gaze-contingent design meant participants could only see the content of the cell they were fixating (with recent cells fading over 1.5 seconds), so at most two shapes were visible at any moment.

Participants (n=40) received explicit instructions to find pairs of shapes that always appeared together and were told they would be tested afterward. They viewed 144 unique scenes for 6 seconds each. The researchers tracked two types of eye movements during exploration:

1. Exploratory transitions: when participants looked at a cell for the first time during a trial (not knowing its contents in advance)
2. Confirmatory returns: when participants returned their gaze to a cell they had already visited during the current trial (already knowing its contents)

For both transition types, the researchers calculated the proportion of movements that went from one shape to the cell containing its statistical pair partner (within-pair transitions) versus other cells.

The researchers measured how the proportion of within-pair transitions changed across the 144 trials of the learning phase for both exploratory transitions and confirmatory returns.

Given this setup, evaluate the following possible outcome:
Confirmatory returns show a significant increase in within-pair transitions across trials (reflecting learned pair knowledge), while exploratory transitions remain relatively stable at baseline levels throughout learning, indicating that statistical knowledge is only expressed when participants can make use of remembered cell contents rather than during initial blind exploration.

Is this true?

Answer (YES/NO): NO